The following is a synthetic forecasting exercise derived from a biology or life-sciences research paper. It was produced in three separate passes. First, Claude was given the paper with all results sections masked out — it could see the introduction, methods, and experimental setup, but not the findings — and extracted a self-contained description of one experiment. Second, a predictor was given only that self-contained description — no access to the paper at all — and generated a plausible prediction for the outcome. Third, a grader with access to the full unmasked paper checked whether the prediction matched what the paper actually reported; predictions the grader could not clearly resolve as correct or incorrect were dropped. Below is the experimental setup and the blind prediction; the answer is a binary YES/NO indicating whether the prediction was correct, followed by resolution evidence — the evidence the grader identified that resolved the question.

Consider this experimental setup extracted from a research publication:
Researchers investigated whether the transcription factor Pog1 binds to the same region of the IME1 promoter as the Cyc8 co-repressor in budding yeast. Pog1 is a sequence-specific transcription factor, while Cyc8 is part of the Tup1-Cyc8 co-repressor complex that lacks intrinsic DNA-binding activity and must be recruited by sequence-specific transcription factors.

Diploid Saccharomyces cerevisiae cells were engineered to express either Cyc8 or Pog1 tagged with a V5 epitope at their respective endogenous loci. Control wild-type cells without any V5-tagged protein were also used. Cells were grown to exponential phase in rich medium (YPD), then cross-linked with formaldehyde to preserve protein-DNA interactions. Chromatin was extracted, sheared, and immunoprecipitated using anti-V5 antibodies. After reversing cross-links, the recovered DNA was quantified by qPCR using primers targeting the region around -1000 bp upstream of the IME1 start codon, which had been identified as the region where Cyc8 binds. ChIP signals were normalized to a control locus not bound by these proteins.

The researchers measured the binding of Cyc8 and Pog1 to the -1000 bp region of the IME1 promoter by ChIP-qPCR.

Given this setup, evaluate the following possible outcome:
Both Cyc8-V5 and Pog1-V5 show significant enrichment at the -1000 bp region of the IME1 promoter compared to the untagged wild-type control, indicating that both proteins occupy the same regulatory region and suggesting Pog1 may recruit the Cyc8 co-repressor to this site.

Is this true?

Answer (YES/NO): NO